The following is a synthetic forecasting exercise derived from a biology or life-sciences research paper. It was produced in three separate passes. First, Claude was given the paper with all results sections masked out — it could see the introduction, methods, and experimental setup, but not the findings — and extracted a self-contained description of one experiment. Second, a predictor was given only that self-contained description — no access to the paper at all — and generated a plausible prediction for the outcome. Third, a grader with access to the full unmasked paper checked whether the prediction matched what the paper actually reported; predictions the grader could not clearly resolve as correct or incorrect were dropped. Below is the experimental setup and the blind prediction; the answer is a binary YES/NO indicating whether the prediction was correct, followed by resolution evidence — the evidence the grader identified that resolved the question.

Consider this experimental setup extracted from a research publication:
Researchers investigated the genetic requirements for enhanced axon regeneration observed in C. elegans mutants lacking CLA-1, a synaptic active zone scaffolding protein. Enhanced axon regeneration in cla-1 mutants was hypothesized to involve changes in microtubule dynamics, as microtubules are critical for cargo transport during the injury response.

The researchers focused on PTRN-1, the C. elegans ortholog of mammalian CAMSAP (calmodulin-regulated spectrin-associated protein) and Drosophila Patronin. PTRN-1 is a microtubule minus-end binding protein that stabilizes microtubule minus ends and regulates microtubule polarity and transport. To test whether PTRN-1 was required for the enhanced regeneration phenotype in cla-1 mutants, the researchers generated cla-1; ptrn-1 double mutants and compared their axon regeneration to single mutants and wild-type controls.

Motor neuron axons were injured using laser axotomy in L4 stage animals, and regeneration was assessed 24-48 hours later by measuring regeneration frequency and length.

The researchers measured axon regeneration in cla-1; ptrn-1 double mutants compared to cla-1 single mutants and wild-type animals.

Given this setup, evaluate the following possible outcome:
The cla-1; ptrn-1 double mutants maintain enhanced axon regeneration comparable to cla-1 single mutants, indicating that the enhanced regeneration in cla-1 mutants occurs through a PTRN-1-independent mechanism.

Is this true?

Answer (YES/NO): NO